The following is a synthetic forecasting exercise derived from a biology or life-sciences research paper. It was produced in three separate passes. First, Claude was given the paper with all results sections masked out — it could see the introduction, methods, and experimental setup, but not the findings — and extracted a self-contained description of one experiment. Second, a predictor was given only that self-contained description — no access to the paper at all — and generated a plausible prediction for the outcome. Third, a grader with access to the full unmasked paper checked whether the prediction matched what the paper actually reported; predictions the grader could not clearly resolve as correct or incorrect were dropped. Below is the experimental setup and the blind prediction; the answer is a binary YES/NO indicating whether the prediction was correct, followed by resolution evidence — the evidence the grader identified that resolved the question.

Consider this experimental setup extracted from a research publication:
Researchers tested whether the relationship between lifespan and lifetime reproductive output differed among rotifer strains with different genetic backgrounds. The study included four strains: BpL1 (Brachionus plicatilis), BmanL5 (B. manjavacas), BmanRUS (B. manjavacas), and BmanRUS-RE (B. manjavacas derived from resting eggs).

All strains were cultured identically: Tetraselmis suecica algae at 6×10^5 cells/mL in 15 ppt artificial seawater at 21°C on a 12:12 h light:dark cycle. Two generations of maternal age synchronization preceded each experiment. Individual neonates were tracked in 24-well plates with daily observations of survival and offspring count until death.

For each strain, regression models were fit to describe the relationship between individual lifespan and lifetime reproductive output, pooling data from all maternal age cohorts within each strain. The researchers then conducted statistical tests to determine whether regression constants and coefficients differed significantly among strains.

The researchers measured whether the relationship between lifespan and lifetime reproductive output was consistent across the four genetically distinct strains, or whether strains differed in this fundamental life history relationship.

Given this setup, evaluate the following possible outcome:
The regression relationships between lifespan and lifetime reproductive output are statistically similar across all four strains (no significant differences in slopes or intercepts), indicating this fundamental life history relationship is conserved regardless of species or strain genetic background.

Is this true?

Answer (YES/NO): NO